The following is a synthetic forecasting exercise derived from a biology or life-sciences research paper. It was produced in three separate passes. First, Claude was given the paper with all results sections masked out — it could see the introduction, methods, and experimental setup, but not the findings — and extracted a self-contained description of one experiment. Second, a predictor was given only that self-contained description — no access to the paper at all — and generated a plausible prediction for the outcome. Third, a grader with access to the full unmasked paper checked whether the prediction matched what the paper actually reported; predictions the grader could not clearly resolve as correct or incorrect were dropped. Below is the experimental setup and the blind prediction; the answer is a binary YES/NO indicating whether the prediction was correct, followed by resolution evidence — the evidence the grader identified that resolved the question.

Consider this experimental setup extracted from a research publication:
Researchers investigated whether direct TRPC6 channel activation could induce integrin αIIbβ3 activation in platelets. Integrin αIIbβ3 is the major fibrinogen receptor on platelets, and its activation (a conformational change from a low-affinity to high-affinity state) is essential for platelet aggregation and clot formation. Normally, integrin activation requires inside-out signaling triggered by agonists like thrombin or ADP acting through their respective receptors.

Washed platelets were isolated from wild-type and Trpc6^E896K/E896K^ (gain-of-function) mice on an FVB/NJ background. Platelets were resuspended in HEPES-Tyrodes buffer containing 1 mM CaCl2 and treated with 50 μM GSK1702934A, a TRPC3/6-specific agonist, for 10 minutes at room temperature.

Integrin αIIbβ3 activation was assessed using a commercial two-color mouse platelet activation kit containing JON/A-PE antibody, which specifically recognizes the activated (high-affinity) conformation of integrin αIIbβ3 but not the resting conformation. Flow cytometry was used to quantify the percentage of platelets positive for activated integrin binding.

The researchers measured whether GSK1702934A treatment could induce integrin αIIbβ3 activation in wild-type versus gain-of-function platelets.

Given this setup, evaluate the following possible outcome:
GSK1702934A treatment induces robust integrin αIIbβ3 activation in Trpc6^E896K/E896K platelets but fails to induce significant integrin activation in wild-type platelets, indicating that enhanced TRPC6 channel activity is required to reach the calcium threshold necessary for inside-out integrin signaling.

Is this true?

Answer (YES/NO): NO